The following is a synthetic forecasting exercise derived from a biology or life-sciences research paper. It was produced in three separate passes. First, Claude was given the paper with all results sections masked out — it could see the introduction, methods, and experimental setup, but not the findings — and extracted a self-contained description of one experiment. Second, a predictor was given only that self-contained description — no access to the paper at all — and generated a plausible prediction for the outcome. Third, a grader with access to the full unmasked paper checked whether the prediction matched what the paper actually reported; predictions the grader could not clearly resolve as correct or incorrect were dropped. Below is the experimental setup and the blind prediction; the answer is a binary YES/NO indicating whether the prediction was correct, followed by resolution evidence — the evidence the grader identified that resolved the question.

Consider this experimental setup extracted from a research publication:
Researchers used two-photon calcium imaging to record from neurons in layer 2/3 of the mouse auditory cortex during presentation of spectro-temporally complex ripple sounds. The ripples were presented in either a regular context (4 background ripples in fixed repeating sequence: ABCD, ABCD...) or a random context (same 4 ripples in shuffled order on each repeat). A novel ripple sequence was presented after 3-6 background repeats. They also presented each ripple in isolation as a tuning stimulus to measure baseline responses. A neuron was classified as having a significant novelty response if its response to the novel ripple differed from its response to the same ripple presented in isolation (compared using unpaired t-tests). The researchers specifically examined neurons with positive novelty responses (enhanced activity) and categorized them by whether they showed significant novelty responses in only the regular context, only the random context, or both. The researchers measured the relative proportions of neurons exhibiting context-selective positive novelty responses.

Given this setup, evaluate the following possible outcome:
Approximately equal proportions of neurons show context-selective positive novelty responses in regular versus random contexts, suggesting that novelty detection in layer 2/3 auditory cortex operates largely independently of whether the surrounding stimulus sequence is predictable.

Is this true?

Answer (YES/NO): NO